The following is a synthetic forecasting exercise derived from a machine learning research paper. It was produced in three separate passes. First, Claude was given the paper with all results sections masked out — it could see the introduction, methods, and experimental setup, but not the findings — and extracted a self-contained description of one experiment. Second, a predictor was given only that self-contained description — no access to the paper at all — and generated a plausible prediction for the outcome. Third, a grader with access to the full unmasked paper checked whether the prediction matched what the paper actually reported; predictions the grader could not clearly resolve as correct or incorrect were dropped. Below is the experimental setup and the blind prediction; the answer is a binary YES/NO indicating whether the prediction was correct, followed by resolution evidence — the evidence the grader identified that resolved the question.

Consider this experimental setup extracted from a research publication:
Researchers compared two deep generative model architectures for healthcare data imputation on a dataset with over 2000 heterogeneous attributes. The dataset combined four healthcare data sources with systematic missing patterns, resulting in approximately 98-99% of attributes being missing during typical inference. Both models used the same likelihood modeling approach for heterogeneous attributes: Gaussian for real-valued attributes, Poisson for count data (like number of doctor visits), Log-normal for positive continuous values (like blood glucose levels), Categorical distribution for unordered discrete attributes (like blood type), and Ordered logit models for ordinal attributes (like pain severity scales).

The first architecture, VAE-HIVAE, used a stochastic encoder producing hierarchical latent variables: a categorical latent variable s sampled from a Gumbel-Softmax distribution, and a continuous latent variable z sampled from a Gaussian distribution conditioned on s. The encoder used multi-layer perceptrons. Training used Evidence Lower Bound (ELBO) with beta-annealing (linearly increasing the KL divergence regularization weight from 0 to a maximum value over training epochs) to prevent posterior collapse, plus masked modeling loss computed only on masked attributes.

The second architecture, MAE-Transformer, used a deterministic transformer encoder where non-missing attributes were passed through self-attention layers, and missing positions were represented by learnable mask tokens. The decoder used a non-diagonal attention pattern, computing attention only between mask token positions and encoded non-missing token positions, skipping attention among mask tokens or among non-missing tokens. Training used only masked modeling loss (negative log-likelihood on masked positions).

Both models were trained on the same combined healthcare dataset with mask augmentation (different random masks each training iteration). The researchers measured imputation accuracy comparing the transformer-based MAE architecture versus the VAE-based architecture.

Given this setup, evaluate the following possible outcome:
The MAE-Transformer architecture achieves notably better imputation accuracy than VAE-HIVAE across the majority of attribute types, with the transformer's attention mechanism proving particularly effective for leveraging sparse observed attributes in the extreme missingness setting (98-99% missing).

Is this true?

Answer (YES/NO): YES